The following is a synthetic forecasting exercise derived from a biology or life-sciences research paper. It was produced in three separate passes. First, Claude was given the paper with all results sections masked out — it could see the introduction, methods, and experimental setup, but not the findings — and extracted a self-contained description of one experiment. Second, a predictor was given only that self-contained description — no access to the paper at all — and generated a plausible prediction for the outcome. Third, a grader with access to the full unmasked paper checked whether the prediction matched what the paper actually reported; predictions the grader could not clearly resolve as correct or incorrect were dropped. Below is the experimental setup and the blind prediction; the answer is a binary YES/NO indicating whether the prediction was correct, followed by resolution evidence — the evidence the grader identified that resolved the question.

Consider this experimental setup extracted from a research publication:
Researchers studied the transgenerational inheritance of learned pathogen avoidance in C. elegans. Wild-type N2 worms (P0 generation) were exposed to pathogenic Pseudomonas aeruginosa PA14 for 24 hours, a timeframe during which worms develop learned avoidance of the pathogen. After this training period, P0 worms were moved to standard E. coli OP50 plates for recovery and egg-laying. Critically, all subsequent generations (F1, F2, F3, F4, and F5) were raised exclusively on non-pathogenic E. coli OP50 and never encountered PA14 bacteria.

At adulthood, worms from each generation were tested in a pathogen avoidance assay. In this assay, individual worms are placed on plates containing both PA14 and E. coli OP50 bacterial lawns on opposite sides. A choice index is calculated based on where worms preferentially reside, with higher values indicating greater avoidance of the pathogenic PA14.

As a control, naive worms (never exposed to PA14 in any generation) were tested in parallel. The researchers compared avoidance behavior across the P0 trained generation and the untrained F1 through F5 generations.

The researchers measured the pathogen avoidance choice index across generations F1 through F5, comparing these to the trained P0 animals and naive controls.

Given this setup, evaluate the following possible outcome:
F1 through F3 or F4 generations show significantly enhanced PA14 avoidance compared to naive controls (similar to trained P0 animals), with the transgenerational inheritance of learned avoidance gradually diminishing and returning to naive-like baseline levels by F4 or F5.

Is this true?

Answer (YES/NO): YES